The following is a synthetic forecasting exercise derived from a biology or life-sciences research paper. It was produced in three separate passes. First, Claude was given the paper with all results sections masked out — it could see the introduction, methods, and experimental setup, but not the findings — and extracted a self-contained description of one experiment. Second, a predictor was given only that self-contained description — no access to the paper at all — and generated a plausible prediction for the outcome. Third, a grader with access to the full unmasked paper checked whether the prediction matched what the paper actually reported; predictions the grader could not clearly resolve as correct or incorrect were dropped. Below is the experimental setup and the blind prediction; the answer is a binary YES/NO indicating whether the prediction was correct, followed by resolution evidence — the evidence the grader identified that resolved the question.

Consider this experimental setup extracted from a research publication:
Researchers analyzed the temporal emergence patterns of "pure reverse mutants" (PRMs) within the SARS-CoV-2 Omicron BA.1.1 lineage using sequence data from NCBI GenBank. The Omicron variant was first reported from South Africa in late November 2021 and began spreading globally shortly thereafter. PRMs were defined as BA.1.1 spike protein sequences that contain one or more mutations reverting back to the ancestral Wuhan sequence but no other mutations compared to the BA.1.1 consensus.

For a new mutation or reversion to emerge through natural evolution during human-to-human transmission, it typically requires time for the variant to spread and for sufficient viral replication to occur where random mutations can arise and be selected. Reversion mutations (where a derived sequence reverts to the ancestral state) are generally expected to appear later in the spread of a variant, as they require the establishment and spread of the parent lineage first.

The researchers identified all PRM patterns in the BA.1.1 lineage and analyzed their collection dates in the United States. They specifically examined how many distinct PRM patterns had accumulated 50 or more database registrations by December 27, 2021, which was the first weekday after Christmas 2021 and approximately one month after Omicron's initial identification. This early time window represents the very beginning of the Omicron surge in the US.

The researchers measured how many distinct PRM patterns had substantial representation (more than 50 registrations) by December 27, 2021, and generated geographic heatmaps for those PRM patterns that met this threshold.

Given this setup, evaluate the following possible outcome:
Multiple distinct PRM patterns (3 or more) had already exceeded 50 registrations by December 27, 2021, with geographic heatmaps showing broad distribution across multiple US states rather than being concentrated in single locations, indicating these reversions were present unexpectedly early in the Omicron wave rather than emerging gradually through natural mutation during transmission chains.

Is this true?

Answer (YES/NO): YES